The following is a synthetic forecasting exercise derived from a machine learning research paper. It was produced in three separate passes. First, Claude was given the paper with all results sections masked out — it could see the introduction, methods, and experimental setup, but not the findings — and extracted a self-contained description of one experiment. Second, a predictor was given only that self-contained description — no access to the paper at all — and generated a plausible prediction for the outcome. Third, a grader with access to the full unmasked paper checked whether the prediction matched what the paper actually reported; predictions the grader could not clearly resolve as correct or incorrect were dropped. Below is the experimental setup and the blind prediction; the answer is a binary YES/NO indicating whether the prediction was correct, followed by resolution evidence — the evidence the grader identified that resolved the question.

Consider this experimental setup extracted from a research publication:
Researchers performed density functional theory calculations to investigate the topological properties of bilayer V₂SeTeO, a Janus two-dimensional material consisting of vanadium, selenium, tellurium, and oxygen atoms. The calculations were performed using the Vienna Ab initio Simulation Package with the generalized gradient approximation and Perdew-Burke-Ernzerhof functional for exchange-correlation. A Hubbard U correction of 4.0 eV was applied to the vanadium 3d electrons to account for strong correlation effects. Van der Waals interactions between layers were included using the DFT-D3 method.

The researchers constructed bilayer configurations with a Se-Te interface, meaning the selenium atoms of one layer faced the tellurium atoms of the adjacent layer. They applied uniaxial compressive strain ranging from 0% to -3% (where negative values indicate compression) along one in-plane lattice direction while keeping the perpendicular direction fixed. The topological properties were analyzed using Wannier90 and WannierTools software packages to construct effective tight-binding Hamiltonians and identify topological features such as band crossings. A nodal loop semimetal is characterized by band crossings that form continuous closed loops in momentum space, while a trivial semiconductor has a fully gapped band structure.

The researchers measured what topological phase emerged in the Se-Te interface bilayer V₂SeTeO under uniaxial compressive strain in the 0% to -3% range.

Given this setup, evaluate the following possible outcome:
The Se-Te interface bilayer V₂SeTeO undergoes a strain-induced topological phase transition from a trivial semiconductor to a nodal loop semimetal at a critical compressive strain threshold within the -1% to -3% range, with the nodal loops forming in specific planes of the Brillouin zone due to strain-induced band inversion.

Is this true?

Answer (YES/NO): NO